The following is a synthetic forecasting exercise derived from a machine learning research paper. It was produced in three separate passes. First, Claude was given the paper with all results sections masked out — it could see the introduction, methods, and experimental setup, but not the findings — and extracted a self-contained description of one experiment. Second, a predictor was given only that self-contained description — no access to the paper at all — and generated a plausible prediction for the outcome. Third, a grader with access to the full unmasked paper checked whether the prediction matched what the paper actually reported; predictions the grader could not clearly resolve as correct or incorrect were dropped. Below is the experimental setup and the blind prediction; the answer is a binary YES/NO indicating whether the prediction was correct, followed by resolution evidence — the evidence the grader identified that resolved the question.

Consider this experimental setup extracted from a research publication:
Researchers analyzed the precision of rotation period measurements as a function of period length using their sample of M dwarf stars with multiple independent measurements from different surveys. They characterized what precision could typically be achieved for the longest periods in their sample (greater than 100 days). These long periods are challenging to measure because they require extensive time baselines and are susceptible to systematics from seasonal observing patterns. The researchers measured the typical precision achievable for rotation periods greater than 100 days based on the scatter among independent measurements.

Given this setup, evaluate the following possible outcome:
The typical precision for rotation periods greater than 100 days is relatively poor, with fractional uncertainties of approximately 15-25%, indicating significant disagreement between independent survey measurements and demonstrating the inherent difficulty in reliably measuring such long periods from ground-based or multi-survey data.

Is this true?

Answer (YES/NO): NO